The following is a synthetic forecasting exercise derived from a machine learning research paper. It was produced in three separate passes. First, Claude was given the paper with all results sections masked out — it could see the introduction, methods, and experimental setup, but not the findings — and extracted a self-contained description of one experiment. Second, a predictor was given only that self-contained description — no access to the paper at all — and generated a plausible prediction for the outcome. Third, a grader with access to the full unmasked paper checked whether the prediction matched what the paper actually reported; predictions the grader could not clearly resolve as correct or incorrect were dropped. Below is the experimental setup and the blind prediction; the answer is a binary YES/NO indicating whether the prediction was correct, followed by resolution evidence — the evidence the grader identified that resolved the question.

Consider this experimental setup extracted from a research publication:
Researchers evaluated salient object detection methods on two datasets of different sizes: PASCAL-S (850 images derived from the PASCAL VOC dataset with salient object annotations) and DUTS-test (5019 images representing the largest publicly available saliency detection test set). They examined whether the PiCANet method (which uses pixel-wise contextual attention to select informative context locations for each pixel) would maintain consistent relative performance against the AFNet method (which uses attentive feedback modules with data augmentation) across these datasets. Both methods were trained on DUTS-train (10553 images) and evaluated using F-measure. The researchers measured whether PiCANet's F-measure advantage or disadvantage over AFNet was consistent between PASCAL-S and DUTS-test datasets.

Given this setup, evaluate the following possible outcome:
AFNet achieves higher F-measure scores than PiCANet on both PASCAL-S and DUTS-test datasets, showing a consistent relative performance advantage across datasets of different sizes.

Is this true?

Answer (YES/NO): NO